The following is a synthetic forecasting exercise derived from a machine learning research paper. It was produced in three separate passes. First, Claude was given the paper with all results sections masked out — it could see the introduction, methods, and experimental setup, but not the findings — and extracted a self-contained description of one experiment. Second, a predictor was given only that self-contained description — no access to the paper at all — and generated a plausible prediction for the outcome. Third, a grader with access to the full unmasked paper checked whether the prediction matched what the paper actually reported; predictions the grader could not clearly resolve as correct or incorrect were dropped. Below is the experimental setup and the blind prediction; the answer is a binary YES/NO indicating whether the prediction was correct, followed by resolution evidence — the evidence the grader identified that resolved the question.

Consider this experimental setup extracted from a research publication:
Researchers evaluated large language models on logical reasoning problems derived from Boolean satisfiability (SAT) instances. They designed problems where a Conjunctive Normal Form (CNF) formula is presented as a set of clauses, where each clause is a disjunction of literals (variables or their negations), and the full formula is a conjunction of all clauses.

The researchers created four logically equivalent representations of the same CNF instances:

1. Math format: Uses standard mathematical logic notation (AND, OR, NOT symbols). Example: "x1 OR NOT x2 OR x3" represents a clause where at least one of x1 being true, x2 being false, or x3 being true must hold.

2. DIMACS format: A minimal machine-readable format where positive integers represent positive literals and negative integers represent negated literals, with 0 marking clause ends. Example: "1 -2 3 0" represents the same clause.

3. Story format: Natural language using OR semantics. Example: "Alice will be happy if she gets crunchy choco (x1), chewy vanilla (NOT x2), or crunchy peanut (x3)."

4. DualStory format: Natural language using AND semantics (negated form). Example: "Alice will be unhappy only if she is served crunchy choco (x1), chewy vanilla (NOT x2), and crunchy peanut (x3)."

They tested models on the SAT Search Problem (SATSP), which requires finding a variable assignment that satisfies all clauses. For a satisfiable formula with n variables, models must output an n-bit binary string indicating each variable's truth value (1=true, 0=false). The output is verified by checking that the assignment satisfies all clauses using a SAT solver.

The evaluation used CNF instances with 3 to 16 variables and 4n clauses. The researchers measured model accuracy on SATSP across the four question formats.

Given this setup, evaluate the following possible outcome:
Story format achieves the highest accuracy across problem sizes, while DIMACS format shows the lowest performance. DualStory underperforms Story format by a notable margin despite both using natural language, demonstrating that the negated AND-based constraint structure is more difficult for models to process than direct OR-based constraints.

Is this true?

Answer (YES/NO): NO